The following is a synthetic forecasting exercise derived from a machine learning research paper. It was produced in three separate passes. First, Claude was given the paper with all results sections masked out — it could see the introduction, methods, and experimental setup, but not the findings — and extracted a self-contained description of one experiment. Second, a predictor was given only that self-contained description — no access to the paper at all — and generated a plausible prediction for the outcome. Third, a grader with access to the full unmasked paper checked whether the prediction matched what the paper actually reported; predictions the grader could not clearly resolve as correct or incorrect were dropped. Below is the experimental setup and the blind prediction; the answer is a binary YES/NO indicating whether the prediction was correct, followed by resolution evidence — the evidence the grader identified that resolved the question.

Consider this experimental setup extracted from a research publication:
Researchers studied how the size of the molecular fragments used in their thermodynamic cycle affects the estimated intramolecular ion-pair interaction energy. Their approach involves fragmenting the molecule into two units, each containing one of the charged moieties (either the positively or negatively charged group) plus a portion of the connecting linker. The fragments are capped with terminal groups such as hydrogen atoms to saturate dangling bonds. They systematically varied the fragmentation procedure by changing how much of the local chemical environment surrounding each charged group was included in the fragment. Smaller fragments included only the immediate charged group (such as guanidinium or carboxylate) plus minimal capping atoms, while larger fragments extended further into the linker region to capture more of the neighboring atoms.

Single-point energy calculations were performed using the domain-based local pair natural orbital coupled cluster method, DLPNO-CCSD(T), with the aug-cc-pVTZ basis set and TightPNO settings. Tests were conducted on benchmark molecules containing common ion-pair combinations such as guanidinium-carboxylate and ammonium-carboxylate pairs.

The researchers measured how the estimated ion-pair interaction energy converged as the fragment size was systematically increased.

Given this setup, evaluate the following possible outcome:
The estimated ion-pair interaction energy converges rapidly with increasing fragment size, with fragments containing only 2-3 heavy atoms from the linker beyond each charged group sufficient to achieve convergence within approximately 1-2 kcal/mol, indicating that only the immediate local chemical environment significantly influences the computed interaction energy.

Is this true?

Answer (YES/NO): NO